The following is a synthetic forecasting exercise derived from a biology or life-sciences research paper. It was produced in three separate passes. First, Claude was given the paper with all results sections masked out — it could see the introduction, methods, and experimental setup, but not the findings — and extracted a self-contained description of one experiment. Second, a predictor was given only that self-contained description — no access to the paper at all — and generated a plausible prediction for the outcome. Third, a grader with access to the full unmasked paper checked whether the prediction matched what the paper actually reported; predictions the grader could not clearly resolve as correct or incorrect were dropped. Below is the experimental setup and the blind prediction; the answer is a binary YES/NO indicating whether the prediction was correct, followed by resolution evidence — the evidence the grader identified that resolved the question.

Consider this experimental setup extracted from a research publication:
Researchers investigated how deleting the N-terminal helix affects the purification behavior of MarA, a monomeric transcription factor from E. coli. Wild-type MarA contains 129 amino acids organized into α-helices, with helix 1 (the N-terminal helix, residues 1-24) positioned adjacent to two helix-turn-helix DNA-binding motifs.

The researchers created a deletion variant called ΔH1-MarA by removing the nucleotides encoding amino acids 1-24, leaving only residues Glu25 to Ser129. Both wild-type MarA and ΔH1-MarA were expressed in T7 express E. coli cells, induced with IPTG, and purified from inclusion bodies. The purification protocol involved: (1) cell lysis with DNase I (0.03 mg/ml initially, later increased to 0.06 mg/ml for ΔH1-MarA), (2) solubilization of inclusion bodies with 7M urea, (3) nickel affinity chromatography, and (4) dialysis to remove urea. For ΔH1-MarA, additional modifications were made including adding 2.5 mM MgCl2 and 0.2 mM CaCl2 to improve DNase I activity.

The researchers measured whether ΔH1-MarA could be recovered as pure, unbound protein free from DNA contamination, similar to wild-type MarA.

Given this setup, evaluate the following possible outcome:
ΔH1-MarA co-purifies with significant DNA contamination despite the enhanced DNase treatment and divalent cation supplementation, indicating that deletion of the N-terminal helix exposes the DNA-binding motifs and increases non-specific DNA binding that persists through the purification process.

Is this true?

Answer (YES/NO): YES